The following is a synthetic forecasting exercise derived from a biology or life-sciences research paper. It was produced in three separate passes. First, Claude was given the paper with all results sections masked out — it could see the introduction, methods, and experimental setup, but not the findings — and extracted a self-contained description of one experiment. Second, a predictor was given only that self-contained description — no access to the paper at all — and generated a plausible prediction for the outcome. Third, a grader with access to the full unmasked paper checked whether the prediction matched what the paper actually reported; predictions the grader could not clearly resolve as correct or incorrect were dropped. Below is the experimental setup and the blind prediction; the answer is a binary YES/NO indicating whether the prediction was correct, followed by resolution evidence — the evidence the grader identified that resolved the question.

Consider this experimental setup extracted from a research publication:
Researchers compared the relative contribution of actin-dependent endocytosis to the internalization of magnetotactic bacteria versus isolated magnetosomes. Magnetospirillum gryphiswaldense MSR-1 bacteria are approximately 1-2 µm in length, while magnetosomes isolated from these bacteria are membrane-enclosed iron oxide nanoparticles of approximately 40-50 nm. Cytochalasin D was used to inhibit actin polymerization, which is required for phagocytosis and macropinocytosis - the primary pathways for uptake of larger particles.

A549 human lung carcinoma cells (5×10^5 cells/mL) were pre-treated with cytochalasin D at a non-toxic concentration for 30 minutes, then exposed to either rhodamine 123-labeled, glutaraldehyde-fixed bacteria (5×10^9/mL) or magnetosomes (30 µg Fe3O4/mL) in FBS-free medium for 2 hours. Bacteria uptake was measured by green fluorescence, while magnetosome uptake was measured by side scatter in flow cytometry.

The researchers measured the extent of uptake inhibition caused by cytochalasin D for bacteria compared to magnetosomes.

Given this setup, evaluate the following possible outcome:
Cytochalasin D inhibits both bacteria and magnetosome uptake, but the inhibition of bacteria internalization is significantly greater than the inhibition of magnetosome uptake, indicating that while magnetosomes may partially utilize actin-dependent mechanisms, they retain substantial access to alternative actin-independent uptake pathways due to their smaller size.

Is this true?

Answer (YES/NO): NO